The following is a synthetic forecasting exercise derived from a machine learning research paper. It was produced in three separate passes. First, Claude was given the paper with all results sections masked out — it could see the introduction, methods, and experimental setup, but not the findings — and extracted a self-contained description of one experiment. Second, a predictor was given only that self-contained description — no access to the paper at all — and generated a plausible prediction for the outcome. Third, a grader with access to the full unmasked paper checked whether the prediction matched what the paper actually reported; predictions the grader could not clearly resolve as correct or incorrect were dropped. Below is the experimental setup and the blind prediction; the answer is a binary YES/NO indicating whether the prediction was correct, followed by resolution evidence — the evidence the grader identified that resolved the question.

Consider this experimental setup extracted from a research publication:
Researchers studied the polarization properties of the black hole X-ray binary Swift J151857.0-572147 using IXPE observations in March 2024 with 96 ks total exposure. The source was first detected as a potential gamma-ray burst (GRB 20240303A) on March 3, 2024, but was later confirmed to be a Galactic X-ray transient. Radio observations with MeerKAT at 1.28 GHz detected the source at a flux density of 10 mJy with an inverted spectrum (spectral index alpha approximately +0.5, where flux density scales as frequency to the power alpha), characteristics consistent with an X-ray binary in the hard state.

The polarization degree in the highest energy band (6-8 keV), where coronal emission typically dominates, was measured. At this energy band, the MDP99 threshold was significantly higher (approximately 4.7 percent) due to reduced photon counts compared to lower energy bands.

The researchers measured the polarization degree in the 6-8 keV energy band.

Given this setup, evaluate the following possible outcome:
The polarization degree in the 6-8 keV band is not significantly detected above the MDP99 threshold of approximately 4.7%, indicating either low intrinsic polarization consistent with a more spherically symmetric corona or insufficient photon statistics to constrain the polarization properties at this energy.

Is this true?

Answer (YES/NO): YES